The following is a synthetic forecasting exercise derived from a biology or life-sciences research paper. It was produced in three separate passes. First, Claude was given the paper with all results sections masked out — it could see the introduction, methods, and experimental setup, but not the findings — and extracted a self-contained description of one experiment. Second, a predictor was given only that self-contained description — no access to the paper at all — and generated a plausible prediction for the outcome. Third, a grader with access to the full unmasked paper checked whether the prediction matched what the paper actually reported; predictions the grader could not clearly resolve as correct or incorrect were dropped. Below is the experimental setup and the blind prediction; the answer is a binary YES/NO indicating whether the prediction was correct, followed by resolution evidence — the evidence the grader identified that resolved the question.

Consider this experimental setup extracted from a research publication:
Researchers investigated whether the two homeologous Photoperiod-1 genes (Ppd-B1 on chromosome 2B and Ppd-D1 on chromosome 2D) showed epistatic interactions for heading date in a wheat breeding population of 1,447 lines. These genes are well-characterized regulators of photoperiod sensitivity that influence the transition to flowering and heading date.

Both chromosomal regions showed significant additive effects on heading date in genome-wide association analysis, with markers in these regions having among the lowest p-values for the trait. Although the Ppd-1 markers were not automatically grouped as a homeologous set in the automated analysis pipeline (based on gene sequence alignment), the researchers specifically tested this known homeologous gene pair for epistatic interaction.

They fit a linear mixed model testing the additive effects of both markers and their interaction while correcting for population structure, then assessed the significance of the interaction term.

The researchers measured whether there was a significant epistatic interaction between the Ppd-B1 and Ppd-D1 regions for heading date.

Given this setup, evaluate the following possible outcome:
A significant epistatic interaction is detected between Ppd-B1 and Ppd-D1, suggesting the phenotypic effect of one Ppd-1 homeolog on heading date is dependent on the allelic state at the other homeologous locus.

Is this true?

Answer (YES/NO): NO